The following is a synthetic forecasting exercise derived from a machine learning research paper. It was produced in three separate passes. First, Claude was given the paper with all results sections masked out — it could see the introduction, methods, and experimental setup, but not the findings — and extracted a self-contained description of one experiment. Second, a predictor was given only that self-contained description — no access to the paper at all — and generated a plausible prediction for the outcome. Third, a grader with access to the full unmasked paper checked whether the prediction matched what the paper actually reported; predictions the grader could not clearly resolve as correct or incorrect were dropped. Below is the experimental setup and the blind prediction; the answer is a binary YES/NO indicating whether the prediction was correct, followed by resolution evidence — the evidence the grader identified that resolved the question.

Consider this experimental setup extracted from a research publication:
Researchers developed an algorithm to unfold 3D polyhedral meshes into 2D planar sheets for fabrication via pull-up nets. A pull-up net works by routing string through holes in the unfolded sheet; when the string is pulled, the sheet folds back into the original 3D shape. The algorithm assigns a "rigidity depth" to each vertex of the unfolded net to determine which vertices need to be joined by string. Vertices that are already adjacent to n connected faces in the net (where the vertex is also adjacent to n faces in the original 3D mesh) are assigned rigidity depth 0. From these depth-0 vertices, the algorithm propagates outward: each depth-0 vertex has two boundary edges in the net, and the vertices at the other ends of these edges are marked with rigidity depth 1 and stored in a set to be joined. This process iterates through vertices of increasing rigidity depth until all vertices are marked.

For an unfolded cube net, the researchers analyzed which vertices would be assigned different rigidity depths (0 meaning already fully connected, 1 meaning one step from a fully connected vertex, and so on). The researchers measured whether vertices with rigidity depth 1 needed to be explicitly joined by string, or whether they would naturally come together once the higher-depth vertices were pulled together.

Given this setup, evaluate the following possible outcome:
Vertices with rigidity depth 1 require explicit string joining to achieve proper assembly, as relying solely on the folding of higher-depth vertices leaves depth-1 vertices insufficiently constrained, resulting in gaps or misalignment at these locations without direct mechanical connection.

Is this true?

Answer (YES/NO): NO